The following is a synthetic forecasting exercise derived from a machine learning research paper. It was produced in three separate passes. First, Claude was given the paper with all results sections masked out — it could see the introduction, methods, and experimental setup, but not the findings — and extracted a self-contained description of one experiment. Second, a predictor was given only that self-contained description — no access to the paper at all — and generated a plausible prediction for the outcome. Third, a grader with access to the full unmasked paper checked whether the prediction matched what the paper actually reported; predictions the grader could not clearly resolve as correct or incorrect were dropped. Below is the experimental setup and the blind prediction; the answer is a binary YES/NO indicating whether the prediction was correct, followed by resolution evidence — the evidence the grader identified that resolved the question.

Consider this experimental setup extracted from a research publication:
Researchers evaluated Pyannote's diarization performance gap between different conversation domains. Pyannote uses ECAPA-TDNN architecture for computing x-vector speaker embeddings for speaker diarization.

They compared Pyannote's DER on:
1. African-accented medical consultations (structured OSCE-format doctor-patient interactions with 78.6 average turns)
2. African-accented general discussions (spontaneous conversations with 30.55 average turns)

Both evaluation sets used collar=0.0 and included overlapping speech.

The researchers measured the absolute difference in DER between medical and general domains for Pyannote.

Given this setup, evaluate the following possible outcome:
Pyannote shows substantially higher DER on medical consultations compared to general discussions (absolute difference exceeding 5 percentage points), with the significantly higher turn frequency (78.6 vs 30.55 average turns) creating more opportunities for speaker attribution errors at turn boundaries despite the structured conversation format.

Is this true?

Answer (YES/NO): YES